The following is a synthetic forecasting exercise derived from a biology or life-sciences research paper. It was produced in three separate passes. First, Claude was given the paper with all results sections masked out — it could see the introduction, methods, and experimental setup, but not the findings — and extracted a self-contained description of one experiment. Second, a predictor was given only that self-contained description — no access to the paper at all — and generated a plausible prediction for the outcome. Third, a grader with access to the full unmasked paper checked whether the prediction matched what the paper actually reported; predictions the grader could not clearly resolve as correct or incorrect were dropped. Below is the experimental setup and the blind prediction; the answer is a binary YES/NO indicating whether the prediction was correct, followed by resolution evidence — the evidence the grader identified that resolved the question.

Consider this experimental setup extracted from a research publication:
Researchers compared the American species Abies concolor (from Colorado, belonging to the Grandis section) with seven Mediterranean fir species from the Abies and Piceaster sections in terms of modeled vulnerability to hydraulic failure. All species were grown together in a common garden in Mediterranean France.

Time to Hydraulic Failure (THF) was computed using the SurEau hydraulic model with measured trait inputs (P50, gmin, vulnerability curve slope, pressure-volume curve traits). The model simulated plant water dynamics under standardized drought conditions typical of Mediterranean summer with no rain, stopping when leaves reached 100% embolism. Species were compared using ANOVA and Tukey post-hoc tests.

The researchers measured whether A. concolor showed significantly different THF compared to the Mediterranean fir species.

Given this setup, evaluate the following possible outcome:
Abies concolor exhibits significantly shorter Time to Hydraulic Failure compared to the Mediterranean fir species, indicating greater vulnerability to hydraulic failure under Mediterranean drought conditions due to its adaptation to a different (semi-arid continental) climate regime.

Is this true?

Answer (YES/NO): YES